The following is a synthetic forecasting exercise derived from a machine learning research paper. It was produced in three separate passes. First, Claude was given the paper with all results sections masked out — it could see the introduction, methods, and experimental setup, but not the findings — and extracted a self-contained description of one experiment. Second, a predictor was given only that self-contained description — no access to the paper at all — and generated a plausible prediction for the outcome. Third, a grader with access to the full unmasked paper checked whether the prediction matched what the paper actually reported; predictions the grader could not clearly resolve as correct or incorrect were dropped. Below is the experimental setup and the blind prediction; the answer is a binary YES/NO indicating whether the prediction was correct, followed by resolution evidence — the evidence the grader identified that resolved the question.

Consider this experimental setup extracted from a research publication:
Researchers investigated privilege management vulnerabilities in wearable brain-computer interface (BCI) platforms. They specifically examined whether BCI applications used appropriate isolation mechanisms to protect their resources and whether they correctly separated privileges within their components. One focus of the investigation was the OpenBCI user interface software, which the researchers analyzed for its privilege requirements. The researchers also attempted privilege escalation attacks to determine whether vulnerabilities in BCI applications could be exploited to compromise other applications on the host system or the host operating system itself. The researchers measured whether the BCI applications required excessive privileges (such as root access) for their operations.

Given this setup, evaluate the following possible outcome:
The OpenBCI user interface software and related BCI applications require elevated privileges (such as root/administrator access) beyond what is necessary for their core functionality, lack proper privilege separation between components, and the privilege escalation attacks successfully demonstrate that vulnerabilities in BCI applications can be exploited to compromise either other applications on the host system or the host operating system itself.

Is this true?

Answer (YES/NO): YES